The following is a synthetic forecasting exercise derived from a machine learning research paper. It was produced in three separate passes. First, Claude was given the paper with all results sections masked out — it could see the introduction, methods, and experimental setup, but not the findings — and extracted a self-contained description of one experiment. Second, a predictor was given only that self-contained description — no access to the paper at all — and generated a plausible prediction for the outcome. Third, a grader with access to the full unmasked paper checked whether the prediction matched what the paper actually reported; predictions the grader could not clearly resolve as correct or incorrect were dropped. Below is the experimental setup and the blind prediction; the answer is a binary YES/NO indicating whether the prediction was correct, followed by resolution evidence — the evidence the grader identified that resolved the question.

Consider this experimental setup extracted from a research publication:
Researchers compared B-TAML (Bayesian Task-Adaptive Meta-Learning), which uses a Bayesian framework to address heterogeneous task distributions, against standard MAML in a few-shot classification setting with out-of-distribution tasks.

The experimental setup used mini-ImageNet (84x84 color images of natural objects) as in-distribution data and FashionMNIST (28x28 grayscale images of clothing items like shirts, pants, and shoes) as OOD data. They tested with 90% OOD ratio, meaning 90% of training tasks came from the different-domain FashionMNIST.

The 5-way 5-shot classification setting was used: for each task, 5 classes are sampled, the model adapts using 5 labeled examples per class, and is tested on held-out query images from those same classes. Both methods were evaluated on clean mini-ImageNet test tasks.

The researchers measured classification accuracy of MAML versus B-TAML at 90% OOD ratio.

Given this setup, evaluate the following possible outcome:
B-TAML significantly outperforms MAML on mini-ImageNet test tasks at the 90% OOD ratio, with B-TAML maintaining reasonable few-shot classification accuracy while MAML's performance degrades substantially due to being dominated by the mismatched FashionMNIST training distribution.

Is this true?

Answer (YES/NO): NO